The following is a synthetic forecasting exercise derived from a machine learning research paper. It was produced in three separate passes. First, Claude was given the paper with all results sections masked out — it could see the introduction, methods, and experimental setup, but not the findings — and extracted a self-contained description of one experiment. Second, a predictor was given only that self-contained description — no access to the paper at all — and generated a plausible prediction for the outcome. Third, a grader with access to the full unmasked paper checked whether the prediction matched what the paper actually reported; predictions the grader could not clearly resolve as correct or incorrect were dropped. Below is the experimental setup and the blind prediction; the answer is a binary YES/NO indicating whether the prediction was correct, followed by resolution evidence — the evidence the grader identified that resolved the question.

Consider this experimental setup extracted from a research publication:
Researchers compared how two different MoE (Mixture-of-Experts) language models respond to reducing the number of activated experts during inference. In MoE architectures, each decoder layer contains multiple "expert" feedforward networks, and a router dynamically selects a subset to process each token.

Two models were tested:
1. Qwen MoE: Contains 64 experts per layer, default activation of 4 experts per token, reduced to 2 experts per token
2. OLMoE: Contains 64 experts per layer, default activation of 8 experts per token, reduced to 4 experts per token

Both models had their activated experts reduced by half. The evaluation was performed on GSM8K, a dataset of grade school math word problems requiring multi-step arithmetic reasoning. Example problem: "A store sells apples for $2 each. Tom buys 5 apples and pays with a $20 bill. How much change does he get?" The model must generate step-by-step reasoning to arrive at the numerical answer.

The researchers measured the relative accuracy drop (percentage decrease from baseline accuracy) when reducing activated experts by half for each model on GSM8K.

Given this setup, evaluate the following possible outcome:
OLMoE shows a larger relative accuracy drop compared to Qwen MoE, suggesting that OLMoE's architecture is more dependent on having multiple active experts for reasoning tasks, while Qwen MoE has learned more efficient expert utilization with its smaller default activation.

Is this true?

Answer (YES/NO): YES